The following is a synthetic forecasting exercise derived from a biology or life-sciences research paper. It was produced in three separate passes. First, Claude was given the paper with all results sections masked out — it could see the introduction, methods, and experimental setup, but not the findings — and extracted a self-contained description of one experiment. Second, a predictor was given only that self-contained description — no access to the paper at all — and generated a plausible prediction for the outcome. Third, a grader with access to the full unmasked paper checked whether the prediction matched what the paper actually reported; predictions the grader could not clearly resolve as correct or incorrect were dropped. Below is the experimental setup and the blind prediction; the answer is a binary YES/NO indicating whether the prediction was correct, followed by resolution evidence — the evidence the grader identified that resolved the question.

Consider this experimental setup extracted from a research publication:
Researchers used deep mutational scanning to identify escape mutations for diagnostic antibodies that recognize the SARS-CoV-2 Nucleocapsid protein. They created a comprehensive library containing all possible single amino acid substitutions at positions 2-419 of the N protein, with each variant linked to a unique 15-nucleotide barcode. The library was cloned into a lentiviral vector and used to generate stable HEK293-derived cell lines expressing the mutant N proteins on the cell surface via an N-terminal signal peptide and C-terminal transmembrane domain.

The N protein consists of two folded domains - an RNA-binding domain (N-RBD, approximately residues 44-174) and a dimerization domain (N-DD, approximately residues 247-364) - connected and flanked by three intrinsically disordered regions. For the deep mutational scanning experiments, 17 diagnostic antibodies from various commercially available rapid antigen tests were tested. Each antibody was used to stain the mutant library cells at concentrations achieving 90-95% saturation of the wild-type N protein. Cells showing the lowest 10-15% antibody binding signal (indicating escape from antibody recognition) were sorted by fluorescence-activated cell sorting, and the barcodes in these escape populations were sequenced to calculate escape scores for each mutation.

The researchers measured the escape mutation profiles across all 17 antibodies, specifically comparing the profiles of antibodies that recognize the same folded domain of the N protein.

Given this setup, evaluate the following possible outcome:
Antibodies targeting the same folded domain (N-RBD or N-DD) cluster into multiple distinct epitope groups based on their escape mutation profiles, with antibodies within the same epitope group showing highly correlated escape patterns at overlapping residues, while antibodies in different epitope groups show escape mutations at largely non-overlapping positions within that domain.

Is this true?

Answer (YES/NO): YES